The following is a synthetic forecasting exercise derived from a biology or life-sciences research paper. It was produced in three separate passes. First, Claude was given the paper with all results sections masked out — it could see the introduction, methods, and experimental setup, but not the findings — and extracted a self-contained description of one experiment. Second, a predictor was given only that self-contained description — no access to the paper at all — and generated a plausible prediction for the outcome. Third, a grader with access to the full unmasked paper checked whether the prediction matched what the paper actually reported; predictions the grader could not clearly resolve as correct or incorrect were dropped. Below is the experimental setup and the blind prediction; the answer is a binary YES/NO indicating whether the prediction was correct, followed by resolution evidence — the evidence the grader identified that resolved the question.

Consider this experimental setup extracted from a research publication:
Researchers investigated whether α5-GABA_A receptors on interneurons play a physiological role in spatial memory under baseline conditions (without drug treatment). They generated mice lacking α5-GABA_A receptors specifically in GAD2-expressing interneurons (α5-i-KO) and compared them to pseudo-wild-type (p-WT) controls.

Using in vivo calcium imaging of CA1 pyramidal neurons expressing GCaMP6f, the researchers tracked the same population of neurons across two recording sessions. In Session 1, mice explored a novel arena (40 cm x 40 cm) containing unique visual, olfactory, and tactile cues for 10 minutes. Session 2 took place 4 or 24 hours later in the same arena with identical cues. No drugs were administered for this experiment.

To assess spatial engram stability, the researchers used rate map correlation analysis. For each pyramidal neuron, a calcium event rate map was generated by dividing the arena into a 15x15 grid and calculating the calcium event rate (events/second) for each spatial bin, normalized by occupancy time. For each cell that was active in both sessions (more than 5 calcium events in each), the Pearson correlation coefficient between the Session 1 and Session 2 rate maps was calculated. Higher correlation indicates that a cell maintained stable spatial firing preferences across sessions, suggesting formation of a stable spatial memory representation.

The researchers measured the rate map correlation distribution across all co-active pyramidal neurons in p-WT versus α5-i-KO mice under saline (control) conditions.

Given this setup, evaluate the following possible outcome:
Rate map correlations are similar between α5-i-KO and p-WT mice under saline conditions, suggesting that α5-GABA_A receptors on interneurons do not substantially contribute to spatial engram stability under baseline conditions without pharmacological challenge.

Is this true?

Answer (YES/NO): NO